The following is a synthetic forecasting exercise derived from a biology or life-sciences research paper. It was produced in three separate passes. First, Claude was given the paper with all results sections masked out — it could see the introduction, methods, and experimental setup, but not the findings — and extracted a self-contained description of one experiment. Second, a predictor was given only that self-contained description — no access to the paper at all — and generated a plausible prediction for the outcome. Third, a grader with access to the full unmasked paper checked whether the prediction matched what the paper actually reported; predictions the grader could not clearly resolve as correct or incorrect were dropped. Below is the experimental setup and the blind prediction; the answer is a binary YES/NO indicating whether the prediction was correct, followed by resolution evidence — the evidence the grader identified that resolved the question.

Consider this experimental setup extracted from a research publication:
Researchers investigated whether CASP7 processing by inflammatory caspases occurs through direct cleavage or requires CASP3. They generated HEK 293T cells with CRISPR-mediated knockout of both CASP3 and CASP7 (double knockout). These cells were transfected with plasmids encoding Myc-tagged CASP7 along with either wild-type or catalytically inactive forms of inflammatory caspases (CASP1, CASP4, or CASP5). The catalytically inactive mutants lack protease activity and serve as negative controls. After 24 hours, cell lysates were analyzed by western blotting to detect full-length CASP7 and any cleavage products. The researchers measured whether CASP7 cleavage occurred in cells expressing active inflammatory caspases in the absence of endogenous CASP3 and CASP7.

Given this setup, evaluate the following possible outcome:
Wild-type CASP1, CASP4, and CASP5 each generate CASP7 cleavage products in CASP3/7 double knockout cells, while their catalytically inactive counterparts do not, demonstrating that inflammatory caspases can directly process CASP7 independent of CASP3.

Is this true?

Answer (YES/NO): YES